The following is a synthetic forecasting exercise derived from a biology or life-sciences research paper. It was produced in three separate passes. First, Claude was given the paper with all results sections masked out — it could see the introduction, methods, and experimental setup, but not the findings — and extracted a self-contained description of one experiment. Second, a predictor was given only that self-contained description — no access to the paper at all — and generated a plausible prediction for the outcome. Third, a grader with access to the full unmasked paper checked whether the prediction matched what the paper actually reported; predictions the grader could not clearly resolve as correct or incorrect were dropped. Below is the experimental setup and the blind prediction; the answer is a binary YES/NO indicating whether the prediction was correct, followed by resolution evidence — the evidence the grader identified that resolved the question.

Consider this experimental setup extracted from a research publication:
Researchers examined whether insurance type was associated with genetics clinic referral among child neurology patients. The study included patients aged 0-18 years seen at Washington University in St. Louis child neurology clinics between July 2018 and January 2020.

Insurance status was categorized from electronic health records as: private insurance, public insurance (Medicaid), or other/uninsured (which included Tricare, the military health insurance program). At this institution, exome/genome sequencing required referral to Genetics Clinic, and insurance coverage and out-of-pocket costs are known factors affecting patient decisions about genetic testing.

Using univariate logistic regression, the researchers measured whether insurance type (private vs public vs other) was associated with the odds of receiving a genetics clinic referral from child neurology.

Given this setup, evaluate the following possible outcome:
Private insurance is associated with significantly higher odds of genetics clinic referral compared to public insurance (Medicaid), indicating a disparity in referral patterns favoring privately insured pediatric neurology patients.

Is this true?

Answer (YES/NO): NO